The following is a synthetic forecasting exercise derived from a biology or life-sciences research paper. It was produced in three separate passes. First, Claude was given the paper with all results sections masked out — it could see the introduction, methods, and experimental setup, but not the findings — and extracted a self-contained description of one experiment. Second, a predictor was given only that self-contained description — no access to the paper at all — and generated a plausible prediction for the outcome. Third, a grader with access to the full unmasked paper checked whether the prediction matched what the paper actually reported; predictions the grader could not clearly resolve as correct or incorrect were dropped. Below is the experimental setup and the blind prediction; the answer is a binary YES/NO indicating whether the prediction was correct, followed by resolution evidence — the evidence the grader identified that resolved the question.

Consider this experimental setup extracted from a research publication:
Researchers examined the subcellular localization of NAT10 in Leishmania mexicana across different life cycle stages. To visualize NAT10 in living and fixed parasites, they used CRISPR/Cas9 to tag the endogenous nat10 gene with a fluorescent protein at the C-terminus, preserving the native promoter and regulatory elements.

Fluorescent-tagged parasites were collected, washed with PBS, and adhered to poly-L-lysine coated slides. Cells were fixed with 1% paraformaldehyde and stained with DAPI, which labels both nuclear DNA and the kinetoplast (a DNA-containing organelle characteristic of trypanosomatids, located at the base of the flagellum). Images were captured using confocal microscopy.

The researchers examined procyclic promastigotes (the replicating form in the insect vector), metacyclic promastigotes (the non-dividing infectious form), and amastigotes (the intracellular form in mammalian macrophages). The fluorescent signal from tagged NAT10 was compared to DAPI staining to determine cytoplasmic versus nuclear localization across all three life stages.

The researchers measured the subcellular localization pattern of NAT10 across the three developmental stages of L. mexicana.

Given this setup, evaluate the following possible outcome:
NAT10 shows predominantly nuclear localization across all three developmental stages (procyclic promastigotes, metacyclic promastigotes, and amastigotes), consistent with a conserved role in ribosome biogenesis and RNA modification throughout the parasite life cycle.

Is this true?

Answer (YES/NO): YES